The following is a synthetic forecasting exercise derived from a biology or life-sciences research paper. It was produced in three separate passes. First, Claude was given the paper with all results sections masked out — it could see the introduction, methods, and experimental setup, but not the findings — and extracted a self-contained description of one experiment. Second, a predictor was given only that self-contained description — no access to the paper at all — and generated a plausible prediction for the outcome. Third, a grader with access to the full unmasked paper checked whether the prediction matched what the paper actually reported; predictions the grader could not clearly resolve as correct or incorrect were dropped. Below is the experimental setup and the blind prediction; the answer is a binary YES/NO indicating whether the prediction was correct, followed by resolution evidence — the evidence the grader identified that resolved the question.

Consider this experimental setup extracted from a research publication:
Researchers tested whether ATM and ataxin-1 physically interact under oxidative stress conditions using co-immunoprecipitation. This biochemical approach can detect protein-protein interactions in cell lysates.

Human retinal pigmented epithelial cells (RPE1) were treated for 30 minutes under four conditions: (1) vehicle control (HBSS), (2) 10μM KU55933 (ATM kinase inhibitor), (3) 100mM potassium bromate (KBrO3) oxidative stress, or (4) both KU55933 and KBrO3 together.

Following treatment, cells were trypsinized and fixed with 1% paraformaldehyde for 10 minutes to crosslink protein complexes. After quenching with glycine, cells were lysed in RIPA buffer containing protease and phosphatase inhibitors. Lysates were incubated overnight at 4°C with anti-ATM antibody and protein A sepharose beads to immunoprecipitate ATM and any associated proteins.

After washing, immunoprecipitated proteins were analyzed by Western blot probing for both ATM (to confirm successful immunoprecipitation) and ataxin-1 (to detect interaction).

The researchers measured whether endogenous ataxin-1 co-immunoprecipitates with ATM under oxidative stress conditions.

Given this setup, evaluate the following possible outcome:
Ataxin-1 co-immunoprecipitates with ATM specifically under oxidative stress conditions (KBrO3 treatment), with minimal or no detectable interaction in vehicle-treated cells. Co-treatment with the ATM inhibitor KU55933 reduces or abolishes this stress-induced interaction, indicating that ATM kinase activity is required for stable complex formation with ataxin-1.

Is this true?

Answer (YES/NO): NO